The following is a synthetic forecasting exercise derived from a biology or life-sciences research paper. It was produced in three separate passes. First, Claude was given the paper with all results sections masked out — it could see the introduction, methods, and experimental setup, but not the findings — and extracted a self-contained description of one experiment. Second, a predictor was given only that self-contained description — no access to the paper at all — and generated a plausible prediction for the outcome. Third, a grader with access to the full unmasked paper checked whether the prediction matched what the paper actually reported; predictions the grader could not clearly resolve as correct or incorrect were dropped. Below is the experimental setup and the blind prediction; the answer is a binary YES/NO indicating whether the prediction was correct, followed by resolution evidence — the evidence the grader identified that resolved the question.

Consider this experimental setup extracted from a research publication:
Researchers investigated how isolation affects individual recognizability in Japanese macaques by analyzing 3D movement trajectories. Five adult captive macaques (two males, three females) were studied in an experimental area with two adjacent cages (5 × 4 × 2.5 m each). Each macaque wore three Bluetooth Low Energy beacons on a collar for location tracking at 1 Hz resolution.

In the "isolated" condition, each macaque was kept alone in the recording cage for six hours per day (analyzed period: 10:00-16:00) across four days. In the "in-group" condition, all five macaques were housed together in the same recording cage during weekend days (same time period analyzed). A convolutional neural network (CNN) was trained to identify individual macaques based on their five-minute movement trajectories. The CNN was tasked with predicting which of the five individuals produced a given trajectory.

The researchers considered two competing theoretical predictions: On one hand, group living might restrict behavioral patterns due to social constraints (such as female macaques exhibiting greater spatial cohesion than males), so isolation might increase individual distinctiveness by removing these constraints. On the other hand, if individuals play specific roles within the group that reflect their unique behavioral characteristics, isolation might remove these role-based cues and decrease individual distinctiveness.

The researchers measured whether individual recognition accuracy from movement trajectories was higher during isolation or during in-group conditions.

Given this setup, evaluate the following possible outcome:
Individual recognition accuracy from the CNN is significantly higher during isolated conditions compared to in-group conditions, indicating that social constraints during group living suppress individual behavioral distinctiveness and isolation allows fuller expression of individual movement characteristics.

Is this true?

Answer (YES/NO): YES